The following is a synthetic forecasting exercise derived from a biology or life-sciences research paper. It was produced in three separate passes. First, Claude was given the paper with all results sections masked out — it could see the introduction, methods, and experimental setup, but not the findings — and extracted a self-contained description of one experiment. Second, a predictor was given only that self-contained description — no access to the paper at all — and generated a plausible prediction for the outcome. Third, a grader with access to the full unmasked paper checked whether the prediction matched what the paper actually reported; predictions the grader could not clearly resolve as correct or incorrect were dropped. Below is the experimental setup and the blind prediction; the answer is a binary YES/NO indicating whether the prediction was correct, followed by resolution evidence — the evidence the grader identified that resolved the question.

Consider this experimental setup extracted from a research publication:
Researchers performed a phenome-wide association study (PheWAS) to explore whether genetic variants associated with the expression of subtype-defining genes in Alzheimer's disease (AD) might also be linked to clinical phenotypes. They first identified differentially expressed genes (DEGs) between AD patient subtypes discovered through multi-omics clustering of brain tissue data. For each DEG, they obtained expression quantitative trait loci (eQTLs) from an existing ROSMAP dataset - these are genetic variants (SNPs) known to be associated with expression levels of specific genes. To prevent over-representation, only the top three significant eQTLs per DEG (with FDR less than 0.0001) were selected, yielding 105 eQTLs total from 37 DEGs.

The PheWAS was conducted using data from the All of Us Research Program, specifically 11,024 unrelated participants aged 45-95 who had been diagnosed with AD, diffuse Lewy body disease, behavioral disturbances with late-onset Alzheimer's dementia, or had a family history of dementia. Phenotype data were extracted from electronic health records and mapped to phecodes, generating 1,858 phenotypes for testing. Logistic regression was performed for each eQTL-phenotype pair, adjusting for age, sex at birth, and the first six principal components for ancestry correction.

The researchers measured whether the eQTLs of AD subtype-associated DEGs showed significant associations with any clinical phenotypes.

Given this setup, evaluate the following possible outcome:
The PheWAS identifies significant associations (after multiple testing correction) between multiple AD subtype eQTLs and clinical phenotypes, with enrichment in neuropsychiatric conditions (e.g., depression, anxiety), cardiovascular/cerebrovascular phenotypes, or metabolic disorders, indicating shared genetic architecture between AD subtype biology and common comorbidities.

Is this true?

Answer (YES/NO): NO